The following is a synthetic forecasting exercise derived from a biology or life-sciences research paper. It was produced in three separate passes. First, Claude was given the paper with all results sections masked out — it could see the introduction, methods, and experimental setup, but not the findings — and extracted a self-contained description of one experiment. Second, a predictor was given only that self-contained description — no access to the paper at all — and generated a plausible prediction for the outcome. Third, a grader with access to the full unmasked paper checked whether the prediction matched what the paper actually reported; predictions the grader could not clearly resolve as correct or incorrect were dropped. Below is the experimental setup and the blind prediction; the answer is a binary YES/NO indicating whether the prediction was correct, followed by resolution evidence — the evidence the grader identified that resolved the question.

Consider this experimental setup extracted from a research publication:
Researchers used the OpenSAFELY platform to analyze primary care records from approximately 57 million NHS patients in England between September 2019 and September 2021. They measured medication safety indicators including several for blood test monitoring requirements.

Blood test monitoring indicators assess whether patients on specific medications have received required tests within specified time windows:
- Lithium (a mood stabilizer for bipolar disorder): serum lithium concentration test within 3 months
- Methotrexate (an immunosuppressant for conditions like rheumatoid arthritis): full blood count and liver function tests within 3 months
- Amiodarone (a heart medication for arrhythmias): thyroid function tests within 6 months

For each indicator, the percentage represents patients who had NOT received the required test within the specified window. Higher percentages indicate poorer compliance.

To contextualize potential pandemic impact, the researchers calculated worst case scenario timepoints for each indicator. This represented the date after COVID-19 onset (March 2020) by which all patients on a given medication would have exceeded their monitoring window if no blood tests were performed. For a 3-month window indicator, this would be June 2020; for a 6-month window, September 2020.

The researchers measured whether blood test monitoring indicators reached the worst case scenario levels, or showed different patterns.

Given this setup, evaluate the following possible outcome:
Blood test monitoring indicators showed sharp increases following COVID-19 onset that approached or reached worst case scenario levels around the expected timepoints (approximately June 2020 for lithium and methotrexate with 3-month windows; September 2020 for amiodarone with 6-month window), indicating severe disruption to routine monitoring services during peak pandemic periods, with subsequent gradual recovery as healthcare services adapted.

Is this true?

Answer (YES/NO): NO